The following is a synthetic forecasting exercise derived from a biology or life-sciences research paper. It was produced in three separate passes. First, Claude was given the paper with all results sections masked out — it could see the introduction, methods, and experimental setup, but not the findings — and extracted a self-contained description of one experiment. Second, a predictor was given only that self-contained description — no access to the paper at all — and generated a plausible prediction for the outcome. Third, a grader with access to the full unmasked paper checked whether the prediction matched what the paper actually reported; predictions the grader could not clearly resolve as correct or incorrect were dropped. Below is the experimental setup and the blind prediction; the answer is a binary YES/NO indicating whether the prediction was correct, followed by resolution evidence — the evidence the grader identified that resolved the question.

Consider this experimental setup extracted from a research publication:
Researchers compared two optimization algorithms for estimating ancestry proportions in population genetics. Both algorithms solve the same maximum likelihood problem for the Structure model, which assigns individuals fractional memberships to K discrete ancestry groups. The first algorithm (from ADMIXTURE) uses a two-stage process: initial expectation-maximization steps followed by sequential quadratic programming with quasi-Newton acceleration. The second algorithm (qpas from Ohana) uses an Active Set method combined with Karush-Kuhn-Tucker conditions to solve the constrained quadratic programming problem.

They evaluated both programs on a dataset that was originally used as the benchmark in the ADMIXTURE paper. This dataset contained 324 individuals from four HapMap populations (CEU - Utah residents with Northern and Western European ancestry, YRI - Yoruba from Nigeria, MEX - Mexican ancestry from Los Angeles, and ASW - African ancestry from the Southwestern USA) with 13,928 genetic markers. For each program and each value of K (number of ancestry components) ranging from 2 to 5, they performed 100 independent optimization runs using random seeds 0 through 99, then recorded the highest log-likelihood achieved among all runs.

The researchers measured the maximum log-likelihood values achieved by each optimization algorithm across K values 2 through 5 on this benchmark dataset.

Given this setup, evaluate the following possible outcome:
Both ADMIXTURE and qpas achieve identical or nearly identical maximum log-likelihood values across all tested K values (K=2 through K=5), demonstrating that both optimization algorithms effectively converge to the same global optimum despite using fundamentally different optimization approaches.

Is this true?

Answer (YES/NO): NO